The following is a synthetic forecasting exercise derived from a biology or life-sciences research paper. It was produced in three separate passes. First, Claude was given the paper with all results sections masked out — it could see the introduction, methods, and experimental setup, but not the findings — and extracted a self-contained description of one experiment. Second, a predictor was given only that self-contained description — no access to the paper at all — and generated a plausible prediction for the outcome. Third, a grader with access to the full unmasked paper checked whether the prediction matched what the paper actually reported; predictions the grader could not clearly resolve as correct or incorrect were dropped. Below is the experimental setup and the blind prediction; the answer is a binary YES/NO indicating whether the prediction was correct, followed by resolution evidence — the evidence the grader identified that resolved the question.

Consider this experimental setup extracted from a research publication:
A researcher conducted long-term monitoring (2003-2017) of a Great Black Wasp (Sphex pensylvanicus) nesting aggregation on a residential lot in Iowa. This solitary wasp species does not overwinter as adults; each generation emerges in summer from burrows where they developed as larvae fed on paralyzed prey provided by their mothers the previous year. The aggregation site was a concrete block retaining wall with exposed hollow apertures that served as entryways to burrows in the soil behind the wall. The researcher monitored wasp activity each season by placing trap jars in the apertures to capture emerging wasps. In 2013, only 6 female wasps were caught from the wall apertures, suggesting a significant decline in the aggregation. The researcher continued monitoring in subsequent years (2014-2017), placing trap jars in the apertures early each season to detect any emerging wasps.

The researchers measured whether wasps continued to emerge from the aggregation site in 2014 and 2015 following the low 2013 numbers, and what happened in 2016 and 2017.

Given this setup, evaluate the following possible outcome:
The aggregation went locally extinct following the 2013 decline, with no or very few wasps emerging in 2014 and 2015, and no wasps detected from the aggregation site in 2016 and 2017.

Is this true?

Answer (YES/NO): NO